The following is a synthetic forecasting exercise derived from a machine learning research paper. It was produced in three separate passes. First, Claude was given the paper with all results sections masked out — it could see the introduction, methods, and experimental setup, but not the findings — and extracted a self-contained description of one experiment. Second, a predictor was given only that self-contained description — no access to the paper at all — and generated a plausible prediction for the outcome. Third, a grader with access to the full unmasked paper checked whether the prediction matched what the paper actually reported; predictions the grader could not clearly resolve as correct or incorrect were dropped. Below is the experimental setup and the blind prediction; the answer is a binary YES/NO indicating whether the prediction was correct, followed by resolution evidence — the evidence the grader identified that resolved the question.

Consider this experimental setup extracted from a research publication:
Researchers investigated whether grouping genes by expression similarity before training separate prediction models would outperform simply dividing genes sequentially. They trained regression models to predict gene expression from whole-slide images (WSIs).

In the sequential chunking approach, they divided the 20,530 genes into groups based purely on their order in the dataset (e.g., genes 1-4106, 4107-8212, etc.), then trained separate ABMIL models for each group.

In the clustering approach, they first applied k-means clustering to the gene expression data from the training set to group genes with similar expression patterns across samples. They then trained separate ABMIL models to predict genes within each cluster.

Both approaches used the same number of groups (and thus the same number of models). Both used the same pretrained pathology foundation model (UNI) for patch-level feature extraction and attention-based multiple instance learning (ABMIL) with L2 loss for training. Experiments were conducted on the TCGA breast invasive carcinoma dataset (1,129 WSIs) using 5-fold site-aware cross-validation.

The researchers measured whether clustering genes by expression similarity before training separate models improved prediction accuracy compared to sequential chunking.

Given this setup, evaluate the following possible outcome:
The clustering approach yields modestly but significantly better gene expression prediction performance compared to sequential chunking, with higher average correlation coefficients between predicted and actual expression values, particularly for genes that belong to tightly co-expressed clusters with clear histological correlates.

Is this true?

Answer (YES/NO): NO